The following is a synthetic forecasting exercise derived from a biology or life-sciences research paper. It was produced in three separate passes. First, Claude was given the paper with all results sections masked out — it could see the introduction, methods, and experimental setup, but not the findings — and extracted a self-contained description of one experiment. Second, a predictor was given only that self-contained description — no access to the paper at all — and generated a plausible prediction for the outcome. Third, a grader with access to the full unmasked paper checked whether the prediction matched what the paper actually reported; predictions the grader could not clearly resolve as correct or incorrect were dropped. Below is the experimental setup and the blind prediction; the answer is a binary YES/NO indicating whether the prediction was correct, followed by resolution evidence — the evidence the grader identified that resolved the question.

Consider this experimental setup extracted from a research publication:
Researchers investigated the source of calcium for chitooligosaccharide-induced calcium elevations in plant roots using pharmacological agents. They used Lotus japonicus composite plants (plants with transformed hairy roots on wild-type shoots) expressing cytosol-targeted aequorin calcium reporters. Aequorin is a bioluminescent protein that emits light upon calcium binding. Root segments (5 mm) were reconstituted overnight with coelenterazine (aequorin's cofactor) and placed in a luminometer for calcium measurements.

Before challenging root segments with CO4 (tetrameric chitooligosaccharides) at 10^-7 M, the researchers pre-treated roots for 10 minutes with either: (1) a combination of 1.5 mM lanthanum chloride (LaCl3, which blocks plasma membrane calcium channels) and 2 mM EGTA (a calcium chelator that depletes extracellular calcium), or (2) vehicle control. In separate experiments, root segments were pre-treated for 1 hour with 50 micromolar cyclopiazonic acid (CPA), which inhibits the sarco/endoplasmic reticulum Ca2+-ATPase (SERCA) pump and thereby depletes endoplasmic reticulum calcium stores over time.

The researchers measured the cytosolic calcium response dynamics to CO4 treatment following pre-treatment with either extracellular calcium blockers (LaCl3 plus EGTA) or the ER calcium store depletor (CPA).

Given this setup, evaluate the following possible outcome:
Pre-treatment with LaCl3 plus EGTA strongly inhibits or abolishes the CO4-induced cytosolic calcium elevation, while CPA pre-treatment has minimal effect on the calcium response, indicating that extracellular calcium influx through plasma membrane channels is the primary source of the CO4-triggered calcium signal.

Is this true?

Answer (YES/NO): YES